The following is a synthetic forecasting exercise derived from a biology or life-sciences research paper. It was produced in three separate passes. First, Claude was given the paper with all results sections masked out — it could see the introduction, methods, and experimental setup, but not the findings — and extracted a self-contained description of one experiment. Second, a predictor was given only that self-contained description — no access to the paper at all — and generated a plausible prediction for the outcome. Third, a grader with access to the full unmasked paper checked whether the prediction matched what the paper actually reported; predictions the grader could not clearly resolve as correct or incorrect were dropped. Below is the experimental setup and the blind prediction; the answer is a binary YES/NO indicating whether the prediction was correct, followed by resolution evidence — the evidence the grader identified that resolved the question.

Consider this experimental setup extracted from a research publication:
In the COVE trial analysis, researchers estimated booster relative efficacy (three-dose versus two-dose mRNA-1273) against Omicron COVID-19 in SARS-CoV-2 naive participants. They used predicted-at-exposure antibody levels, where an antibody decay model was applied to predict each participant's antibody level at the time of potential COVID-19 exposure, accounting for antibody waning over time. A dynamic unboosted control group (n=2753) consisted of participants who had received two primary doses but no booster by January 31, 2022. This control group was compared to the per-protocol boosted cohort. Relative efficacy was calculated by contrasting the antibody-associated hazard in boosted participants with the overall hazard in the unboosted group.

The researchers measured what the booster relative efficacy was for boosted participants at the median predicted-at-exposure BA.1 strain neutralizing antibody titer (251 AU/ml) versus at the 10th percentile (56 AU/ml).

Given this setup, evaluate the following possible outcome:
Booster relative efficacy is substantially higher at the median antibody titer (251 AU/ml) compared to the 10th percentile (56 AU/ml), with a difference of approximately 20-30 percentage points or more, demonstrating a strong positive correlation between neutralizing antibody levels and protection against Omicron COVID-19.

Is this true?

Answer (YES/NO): YES